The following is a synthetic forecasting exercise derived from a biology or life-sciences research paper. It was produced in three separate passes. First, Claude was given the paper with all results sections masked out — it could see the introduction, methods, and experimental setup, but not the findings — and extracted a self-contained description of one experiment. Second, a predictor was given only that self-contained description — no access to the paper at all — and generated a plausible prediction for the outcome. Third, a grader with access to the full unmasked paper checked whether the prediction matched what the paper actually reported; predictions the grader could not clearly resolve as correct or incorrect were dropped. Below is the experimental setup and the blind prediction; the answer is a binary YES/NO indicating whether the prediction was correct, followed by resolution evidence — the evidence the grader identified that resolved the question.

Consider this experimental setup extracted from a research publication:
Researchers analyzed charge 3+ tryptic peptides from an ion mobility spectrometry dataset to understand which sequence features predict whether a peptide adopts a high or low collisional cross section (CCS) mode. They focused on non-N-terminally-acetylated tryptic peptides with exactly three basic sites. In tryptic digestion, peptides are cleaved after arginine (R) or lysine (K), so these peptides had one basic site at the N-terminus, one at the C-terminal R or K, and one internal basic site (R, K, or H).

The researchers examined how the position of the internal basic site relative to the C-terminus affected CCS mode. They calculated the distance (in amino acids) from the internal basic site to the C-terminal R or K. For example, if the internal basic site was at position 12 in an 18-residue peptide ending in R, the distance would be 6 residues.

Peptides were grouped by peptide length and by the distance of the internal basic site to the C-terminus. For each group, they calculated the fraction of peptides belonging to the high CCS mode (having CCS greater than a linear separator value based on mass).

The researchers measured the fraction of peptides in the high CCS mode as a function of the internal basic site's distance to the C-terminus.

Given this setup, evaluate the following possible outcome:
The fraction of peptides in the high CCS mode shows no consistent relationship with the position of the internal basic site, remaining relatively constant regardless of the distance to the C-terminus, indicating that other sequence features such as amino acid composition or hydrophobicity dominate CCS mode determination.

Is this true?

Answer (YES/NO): NO